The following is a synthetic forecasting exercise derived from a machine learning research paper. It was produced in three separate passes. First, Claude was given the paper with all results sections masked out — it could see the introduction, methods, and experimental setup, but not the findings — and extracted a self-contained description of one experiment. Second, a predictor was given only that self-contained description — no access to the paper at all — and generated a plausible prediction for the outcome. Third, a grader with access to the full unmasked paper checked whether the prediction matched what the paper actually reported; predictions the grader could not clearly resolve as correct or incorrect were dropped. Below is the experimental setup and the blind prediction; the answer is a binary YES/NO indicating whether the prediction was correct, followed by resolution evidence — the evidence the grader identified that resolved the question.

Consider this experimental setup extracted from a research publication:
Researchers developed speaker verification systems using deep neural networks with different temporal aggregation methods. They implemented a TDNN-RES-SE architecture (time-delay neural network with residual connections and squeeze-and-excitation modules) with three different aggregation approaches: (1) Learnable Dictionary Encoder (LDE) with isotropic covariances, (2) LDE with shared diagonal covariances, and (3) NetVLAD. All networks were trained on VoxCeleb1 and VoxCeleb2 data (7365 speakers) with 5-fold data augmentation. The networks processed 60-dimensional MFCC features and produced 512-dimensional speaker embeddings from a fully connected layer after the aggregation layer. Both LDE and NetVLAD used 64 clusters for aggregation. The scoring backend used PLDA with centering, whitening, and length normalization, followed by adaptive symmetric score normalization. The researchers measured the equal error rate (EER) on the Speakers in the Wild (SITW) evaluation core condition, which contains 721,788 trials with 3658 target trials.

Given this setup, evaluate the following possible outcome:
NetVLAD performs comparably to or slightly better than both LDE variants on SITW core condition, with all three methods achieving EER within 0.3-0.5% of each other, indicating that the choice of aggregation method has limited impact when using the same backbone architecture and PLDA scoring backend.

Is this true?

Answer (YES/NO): NO